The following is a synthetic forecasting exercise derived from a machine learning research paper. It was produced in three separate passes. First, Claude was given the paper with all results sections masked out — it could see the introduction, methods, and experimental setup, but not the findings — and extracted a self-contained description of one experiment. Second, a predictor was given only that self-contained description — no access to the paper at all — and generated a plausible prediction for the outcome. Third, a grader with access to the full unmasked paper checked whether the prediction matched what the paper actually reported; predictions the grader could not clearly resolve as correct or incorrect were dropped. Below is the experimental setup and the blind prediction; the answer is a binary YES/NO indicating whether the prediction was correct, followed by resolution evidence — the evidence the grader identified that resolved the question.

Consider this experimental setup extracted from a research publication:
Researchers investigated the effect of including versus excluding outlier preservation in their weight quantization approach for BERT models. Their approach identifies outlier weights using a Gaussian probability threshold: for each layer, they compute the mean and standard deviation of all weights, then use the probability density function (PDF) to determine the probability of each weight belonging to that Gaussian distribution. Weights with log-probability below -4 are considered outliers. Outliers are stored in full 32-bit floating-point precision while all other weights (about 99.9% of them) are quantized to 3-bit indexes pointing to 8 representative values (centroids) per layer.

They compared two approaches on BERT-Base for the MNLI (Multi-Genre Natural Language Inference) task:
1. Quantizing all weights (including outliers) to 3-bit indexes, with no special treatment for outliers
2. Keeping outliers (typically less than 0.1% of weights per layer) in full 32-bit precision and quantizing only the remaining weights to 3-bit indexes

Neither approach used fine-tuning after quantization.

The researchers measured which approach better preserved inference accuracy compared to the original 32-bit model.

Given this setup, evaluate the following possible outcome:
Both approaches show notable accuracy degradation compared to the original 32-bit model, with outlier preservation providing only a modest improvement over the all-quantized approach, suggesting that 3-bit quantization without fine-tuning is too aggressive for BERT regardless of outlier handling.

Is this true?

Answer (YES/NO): NO